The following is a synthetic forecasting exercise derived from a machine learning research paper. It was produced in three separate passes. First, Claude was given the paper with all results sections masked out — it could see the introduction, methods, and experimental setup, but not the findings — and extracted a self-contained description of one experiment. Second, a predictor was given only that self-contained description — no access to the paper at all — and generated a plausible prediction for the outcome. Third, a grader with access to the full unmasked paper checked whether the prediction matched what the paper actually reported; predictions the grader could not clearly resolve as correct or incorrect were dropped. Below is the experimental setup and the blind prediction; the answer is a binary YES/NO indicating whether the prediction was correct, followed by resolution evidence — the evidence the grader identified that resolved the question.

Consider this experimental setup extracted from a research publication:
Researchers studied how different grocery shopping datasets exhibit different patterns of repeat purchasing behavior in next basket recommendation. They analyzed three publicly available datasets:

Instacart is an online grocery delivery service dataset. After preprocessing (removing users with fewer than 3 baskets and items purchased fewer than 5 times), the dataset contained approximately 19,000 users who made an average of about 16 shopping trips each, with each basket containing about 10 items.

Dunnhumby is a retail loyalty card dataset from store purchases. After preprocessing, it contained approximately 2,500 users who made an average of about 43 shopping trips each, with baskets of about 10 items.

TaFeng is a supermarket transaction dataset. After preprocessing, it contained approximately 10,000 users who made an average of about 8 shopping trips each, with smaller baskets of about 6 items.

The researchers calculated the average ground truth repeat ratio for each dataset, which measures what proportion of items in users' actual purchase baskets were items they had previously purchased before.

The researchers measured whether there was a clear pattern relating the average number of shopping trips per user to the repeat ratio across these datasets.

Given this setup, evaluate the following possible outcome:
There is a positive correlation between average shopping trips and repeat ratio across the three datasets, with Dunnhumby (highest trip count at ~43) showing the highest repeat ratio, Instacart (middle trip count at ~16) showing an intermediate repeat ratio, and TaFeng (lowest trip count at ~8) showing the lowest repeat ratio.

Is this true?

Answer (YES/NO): NO